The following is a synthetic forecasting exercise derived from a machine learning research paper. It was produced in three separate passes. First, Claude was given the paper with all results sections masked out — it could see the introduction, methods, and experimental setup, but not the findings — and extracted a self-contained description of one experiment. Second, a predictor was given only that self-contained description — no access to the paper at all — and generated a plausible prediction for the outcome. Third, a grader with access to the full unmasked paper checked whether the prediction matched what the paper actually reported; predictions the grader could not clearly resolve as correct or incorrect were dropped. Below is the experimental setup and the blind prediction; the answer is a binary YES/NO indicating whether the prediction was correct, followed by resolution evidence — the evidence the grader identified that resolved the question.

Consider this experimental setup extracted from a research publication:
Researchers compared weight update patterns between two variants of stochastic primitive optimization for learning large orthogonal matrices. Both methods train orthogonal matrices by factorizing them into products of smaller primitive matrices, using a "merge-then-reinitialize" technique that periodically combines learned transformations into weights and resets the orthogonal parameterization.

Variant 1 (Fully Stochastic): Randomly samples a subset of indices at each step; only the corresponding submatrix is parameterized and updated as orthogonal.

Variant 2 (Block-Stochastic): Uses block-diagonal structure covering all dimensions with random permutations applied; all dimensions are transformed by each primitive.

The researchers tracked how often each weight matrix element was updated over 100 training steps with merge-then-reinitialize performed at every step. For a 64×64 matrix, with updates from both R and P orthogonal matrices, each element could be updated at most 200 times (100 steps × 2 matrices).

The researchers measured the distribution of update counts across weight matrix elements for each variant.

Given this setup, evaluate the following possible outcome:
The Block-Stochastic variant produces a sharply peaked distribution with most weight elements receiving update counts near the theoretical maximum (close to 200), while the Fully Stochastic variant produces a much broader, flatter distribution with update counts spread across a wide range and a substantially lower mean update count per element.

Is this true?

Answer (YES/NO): YES